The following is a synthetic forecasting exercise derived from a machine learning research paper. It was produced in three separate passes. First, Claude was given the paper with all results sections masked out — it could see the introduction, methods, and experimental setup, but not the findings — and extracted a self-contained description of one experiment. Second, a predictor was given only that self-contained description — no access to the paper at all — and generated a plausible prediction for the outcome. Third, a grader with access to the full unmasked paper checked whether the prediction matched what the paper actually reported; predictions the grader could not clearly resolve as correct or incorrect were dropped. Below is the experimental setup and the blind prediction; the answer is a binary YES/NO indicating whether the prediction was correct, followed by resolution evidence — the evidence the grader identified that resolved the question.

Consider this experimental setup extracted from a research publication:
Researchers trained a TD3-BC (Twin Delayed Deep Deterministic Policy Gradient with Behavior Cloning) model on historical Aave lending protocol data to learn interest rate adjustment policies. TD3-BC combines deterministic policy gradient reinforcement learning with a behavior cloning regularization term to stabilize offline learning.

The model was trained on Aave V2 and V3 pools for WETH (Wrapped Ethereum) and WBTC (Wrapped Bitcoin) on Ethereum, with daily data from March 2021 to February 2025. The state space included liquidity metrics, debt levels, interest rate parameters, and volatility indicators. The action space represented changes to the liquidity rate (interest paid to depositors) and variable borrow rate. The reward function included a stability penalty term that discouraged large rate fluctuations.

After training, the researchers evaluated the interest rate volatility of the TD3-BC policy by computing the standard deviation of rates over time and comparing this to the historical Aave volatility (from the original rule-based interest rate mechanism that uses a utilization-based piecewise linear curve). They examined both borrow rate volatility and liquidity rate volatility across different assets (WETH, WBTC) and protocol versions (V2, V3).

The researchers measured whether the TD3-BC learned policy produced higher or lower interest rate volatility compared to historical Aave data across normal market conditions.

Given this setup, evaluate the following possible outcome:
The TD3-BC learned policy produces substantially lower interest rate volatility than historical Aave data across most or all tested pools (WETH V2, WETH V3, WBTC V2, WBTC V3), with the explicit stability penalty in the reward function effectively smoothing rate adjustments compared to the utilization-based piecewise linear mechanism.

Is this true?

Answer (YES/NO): NO